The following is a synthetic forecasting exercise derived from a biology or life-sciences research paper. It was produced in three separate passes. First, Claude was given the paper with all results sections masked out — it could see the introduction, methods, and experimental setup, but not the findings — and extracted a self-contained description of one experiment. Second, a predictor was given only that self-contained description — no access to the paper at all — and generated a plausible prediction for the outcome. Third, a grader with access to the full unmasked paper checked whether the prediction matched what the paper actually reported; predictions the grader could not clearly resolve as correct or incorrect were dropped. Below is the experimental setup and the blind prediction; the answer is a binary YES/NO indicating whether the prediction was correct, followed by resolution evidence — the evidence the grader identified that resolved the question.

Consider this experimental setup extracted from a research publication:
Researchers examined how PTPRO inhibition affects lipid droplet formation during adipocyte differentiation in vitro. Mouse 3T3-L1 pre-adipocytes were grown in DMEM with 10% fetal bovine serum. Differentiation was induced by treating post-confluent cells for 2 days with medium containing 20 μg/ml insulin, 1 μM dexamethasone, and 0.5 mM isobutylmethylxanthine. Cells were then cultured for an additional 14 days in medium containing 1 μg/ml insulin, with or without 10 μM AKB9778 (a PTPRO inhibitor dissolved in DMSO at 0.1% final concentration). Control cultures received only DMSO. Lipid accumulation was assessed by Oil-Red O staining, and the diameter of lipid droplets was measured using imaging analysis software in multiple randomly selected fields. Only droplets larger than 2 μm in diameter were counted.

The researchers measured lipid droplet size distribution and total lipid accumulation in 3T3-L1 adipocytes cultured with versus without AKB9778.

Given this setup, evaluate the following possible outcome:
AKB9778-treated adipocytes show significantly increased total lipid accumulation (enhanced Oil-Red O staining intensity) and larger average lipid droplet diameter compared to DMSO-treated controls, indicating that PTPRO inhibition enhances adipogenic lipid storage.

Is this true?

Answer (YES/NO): YES